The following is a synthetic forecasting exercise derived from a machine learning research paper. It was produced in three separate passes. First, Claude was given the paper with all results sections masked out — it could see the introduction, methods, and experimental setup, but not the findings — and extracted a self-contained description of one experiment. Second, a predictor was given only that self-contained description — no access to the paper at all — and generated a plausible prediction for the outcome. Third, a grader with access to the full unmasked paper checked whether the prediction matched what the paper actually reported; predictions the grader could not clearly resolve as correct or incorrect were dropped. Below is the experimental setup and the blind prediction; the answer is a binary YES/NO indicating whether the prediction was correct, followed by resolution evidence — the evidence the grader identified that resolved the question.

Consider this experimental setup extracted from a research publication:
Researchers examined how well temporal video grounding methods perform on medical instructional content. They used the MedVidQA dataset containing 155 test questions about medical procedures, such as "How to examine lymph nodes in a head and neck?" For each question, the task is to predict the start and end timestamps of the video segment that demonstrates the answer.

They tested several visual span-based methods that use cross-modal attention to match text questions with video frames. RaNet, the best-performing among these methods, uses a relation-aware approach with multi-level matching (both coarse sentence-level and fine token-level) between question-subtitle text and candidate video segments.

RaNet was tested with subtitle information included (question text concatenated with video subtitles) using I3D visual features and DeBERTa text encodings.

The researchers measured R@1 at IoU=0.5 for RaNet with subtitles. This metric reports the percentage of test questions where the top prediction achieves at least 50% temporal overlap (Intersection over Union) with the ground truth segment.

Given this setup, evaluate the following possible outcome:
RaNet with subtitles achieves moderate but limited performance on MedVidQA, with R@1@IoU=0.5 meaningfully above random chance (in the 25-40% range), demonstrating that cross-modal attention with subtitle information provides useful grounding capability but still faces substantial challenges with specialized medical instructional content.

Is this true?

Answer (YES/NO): YES